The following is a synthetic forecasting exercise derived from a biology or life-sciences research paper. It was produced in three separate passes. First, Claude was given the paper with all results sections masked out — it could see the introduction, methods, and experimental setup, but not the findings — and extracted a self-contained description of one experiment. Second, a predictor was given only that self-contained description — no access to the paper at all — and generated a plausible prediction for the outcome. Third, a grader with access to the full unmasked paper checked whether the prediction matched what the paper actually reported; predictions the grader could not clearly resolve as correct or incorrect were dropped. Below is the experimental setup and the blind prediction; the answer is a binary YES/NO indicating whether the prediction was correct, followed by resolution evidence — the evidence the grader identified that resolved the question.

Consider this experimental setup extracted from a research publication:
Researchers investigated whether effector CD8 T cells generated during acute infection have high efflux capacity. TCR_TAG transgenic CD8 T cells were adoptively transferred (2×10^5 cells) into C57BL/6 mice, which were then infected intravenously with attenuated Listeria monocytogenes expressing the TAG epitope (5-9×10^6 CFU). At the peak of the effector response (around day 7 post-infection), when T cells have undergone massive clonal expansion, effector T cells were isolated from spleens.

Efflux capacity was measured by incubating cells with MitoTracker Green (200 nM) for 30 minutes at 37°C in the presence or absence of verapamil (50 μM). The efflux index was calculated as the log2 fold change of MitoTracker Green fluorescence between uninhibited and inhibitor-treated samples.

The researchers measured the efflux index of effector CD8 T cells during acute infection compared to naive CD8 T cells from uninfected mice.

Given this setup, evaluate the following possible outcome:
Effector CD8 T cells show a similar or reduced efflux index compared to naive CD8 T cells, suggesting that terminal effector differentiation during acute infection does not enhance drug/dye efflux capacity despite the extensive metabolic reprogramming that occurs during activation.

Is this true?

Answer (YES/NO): NO